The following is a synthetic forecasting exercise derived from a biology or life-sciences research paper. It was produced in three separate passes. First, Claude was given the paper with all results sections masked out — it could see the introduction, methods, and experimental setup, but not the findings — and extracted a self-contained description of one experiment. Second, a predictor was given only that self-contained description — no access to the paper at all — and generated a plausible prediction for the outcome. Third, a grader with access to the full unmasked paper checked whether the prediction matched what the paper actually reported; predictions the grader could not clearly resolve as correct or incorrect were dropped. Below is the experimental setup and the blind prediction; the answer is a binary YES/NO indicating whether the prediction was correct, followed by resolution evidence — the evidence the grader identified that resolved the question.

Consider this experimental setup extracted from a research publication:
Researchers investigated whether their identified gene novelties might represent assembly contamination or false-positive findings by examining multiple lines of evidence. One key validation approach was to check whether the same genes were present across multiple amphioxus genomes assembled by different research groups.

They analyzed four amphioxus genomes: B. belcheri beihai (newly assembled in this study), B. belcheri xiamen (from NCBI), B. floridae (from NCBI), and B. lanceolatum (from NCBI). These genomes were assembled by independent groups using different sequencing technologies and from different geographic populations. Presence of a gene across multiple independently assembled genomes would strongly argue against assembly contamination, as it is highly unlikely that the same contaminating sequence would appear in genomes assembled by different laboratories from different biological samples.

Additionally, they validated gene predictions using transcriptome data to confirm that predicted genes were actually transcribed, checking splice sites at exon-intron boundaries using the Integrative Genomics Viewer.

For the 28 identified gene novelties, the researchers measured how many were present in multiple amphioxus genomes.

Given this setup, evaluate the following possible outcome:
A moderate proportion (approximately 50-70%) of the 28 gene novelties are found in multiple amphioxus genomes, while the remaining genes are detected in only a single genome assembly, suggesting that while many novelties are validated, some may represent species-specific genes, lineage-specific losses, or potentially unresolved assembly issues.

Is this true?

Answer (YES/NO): NO